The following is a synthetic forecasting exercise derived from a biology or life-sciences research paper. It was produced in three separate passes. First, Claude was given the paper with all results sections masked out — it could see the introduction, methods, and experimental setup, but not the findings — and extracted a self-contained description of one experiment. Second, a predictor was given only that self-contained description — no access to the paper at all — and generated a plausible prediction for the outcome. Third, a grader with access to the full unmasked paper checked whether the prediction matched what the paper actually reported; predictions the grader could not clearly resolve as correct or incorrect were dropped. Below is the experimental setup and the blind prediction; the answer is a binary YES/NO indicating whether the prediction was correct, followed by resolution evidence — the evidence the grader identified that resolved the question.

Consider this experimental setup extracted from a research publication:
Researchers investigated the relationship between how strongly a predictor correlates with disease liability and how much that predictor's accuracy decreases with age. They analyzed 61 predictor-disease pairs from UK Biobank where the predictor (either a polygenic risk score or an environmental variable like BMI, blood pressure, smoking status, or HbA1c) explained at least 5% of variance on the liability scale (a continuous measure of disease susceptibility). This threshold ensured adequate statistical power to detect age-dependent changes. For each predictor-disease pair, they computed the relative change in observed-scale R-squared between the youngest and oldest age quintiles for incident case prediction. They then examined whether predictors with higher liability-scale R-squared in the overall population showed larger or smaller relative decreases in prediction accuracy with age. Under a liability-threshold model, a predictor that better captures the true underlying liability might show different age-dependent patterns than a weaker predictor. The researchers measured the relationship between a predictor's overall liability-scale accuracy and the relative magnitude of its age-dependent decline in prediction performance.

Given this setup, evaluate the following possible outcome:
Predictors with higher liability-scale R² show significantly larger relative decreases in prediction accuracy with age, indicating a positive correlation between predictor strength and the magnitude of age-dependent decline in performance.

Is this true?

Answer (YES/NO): NO